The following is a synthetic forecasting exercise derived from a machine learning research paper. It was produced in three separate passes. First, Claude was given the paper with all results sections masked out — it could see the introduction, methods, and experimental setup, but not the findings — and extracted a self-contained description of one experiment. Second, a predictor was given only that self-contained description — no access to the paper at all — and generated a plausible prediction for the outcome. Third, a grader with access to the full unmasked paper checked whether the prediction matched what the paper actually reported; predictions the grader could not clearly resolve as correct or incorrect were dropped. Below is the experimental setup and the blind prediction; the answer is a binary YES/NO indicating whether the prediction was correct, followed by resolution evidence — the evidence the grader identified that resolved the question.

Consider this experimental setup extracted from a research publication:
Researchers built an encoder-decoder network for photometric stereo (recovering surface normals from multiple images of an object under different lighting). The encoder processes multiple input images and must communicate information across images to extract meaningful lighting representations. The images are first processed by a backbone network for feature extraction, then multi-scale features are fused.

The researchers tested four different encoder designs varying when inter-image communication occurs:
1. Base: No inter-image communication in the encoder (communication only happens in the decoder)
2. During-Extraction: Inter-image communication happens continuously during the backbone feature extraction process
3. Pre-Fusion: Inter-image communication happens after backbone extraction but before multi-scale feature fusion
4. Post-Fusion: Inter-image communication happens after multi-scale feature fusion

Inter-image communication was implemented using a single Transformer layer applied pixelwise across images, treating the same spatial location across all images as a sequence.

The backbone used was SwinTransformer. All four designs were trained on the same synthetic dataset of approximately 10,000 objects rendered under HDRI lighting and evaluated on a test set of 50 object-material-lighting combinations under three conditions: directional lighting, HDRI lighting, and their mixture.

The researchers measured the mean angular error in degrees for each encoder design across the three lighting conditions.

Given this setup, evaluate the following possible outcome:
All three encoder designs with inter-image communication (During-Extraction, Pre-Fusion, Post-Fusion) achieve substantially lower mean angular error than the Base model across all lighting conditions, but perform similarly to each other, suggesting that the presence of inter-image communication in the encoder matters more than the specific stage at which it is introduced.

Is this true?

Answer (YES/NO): NO